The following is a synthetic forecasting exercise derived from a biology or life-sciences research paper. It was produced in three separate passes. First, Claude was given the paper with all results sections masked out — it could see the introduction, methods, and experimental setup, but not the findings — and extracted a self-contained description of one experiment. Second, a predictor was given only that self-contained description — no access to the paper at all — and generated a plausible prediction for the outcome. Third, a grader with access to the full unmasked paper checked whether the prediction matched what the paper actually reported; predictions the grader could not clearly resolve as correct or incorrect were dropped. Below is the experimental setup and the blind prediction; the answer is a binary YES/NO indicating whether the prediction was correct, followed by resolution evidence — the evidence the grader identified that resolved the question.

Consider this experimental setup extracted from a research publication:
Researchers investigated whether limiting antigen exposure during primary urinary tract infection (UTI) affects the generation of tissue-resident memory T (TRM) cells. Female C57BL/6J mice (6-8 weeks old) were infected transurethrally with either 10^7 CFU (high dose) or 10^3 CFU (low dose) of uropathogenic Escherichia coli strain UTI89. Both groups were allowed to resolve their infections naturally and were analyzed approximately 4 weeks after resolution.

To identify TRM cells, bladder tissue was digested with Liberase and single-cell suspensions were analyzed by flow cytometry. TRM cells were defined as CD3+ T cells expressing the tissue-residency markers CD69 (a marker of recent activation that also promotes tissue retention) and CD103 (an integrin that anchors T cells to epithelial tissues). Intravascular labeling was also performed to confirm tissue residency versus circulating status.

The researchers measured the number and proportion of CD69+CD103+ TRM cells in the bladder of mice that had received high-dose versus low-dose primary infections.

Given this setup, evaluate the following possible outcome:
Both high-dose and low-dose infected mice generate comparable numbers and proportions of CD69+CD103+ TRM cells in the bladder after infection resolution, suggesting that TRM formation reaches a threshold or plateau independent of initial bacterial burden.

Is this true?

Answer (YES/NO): NO